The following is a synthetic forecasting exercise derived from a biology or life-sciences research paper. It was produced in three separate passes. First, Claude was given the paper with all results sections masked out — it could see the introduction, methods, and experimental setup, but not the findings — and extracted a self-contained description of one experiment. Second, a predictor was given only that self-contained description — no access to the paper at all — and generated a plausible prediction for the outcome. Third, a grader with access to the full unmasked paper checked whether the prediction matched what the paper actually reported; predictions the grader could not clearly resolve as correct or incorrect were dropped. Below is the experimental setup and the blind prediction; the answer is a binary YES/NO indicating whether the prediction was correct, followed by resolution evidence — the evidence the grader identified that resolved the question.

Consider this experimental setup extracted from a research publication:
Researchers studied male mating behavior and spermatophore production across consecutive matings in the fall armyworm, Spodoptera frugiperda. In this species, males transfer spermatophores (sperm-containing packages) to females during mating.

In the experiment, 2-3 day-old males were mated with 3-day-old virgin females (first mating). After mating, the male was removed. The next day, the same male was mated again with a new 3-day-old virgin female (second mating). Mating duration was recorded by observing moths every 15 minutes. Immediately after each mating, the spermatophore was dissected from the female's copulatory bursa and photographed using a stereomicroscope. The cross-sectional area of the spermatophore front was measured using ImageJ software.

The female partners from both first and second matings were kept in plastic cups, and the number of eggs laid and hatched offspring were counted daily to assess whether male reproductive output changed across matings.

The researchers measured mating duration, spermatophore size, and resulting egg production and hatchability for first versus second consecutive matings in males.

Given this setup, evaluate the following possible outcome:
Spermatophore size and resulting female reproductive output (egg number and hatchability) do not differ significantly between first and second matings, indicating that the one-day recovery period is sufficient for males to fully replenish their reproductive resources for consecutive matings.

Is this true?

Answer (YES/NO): YES